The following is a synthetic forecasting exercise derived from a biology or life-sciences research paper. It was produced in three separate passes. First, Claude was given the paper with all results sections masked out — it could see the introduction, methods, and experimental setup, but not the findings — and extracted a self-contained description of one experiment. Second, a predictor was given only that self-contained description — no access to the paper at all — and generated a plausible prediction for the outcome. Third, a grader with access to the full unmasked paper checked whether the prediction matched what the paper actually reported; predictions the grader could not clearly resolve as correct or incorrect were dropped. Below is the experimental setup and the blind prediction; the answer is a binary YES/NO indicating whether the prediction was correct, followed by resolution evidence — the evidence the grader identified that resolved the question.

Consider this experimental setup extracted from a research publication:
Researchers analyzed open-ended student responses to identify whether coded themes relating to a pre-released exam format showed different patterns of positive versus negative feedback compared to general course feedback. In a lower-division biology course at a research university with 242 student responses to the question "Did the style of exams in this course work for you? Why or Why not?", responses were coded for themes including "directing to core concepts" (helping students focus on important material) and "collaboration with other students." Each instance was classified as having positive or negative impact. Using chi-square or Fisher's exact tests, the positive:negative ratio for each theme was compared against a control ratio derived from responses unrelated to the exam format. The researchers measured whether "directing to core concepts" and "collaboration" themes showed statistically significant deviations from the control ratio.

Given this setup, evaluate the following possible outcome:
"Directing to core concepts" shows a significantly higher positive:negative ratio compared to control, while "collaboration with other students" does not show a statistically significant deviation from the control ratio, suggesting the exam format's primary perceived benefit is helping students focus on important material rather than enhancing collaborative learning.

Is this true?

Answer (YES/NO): YES